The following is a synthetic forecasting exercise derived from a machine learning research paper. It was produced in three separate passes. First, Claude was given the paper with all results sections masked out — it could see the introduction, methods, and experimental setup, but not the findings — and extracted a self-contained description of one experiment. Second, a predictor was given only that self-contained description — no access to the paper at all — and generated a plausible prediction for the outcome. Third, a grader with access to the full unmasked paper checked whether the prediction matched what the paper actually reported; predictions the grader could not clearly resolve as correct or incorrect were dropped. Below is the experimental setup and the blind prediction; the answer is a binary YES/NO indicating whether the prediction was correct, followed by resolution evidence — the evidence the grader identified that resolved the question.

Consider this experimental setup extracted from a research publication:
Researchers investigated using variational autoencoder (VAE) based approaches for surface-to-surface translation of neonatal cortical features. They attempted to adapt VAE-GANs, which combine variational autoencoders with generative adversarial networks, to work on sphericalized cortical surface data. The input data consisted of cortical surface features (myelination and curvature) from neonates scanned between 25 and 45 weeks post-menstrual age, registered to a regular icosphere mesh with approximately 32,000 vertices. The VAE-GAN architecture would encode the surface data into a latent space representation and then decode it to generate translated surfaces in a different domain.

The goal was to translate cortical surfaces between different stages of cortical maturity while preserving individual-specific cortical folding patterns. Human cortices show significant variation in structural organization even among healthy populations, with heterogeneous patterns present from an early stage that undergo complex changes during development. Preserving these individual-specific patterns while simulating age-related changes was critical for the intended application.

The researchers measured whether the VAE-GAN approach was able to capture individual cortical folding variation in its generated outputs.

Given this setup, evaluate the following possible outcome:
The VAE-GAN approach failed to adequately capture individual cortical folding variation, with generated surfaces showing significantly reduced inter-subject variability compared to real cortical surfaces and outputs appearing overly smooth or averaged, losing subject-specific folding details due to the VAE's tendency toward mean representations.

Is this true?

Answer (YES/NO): YES